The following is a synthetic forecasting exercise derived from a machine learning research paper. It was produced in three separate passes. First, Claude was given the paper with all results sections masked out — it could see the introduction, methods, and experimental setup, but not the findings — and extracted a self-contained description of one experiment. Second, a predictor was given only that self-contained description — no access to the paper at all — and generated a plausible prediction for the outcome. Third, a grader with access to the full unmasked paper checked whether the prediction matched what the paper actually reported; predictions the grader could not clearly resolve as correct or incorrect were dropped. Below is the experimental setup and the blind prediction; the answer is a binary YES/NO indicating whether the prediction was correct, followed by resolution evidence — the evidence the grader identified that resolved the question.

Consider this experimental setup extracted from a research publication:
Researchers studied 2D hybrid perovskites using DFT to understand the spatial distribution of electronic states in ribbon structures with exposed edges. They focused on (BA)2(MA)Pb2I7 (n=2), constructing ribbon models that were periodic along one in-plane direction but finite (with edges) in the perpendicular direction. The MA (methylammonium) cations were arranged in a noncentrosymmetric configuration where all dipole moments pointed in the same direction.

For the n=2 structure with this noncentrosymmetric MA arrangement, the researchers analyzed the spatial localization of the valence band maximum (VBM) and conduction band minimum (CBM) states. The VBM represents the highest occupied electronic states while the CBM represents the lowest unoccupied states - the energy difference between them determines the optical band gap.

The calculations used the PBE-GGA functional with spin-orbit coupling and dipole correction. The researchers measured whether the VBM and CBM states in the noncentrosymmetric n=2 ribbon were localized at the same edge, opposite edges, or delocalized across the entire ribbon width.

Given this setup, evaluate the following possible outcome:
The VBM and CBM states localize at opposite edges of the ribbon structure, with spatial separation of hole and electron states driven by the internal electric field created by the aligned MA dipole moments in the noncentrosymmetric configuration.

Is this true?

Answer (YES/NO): YES